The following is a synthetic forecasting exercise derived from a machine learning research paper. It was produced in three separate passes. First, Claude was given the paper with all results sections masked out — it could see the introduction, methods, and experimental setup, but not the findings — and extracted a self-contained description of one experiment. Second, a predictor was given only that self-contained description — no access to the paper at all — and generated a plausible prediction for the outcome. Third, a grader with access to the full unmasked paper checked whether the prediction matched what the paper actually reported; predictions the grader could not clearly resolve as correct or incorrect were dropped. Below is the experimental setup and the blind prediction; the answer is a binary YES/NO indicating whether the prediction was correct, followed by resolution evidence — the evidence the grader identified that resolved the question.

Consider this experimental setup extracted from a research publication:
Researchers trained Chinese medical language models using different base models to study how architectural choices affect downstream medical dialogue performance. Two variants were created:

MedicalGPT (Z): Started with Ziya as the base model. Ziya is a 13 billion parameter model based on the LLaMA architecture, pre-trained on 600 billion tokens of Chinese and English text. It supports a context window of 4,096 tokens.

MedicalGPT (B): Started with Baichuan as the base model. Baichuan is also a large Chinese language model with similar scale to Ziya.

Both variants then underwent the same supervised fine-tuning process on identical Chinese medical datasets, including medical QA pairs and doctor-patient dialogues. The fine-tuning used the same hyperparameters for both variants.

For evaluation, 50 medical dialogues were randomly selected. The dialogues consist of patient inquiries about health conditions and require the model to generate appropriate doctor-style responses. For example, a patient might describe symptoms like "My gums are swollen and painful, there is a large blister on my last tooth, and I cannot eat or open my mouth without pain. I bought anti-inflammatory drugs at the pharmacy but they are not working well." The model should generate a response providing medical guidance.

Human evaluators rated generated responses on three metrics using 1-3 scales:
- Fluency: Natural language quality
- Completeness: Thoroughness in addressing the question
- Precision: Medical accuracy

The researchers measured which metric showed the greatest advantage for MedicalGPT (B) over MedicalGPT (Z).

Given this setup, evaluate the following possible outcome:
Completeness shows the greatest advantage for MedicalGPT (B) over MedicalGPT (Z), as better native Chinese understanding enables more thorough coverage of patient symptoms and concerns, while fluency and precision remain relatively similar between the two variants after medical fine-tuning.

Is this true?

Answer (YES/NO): YES